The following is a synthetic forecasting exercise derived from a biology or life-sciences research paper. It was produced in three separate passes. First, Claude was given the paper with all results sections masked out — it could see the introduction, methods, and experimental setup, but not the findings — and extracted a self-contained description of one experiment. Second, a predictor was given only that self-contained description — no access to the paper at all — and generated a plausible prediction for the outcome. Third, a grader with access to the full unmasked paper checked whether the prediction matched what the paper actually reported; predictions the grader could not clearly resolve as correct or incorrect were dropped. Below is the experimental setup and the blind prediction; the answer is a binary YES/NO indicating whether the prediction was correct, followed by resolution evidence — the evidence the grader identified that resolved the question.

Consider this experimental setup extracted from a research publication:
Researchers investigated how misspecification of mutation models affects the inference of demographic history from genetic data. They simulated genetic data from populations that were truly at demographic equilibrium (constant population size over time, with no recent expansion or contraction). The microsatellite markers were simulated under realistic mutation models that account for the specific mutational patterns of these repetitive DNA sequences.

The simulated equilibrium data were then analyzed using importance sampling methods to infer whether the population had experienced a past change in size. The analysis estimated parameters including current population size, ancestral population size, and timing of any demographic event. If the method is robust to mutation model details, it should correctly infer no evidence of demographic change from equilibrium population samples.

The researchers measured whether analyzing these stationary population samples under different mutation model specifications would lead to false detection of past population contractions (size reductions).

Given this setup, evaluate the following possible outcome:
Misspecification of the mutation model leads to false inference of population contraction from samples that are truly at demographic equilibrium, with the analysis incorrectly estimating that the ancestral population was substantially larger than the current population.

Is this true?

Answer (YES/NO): YES